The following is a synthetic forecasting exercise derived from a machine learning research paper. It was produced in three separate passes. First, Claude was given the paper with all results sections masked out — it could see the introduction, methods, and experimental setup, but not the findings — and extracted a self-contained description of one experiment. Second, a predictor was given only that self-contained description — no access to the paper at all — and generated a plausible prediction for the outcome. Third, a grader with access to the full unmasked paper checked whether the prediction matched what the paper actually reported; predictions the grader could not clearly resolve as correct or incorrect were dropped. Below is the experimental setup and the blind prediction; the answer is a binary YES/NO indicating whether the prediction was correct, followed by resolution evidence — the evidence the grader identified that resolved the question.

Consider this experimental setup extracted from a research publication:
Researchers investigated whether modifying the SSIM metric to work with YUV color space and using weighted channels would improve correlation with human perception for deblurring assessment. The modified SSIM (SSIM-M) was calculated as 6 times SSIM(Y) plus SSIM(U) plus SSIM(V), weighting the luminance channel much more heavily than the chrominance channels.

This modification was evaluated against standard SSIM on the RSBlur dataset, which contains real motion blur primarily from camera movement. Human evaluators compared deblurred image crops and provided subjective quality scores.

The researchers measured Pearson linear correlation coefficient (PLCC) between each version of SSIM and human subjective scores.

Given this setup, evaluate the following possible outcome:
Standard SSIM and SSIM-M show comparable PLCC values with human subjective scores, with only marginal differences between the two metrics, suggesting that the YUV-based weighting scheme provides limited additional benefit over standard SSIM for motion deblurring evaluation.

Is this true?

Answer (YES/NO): NO